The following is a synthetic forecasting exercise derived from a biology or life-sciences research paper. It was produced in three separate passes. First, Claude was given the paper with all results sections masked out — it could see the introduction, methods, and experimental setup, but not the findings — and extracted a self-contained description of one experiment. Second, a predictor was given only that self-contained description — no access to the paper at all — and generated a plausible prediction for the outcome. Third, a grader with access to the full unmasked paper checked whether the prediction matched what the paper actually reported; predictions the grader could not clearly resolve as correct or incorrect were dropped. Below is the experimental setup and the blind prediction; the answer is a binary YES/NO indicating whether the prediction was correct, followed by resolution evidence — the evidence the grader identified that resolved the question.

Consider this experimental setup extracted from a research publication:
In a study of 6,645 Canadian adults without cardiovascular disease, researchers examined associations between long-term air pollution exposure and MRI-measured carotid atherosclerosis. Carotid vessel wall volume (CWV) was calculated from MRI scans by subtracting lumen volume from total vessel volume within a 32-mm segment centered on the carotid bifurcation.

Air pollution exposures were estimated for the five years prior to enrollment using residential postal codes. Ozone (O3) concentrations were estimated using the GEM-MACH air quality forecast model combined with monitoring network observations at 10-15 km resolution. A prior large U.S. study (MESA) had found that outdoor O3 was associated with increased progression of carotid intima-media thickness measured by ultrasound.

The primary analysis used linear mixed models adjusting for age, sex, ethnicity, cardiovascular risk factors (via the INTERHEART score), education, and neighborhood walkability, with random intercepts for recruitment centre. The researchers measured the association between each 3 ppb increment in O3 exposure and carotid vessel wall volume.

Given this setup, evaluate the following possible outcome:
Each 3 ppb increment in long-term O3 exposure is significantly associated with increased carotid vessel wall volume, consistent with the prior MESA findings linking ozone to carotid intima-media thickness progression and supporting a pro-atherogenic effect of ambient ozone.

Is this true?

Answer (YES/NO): YES